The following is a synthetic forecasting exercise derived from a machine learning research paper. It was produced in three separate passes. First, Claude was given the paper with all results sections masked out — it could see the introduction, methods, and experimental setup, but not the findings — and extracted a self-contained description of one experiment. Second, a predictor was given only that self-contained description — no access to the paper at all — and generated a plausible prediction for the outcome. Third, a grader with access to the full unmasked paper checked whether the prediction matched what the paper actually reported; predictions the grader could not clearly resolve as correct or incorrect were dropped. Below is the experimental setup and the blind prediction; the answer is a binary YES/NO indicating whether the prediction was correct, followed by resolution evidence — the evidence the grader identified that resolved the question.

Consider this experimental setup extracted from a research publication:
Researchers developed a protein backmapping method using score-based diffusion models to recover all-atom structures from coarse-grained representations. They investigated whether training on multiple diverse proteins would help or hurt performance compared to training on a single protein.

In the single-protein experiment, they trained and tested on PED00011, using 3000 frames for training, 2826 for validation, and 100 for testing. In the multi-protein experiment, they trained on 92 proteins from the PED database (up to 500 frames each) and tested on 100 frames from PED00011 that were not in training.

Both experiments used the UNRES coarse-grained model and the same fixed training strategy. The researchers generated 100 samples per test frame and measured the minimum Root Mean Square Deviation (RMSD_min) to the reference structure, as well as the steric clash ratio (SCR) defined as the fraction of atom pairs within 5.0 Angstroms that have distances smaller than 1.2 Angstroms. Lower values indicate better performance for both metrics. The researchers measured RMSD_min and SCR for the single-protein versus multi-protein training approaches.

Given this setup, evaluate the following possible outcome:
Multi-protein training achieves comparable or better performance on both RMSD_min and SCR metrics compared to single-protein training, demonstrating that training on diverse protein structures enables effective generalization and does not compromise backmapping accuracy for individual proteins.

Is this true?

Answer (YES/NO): NO